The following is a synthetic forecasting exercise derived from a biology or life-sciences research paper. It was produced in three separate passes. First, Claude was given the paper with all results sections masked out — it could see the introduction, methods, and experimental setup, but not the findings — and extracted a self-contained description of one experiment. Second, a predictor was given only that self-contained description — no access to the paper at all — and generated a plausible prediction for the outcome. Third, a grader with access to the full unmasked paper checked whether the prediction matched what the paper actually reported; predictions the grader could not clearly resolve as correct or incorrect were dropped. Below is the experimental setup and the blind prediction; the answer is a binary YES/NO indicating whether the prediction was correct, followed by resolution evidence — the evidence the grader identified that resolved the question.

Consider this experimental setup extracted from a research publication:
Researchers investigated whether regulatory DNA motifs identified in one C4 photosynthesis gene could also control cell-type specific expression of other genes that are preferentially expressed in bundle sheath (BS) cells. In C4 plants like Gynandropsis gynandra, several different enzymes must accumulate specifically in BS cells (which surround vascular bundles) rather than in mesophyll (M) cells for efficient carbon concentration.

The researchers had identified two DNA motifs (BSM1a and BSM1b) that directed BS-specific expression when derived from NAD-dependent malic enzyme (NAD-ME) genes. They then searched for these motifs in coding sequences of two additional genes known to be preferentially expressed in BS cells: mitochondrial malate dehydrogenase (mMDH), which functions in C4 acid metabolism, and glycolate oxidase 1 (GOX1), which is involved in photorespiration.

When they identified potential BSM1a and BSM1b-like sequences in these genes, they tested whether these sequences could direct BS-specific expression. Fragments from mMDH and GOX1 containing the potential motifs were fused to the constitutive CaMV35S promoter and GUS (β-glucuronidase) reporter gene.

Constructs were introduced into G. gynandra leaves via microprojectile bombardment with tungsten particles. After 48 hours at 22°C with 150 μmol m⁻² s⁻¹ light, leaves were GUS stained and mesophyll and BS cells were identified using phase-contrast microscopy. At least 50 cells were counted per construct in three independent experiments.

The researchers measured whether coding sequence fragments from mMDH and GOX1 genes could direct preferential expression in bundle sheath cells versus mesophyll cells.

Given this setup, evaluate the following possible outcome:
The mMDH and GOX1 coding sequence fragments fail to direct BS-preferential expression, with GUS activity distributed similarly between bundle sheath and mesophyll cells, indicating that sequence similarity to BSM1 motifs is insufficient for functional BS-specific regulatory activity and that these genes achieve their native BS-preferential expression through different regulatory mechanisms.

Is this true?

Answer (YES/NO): NO